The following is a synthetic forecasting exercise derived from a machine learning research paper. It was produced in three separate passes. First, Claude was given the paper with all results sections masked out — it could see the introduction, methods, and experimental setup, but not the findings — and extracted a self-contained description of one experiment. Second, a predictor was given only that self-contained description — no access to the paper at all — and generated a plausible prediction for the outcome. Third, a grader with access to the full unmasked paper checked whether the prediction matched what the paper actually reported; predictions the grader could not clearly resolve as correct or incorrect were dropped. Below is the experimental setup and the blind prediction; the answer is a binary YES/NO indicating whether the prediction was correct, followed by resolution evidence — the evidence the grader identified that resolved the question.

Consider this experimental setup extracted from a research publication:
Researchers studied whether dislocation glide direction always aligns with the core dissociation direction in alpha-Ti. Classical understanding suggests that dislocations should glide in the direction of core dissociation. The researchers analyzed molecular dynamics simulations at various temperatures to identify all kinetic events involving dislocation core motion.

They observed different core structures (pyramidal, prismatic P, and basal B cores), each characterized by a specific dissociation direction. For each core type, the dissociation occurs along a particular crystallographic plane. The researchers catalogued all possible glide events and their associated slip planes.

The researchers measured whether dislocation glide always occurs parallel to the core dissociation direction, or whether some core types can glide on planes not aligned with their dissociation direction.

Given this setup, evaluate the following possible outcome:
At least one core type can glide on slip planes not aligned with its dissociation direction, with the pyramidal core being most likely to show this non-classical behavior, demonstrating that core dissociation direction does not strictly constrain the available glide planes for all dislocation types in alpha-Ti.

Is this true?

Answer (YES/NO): YES